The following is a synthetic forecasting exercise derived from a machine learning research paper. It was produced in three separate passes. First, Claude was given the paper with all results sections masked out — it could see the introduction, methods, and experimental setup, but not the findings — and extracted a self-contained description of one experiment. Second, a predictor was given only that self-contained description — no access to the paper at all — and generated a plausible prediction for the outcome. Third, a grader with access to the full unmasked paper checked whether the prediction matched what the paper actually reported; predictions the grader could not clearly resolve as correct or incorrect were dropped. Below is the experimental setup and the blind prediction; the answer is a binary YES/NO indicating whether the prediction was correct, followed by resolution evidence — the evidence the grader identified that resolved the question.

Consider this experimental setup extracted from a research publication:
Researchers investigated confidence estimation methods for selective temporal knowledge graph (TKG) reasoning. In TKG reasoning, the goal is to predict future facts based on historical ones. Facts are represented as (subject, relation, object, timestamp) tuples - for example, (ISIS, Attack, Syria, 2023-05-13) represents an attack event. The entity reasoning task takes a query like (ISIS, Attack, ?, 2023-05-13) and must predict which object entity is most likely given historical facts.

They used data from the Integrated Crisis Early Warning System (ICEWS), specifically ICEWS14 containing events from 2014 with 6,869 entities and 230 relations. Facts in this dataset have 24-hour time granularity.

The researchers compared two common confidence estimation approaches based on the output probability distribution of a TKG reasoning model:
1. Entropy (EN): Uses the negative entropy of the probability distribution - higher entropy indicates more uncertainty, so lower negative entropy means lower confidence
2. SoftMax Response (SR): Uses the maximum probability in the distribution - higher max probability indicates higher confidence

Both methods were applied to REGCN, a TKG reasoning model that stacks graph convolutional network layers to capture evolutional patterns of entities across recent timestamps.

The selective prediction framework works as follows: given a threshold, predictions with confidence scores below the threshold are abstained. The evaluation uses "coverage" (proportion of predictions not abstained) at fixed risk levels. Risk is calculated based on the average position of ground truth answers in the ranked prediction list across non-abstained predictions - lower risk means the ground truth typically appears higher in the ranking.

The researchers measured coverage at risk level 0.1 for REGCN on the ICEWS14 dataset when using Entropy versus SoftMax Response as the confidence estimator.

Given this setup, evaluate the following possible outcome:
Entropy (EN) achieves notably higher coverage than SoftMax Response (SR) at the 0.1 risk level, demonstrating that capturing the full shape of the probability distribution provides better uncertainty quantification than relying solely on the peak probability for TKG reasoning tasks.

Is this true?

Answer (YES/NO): NO